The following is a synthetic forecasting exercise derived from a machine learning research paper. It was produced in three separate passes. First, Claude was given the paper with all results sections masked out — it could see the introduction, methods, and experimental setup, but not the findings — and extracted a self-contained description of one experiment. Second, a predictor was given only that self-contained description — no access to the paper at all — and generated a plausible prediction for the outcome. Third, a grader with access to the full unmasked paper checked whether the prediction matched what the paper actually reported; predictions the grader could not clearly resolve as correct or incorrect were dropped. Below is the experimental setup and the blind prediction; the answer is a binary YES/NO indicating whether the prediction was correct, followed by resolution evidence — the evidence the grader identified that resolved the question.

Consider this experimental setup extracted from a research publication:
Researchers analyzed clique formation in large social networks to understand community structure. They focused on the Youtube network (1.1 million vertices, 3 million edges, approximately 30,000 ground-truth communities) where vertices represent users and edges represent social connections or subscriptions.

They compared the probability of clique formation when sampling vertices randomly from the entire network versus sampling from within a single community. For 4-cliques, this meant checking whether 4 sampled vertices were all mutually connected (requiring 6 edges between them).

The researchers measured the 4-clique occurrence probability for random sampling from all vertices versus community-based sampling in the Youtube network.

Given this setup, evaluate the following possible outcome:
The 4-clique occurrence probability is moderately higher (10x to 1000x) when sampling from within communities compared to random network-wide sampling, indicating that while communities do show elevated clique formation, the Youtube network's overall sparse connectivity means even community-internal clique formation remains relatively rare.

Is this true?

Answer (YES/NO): NO